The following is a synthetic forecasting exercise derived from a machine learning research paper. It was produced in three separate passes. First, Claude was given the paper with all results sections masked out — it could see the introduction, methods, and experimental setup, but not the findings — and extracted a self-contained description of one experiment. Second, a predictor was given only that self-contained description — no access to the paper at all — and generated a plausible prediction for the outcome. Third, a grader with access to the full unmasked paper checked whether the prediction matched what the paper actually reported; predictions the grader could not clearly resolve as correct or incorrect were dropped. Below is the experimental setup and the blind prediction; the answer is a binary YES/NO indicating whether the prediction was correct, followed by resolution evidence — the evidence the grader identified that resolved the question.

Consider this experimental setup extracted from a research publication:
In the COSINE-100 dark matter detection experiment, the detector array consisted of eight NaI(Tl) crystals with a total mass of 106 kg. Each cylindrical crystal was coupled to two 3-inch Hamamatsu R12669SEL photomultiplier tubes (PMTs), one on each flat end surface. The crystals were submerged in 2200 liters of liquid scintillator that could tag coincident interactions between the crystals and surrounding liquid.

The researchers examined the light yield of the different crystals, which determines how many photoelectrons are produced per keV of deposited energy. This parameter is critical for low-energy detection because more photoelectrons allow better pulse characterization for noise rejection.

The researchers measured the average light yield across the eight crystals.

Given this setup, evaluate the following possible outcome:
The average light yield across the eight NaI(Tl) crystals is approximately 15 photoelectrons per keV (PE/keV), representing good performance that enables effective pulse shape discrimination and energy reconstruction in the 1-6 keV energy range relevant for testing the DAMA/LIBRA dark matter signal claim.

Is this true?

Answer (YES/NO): NO